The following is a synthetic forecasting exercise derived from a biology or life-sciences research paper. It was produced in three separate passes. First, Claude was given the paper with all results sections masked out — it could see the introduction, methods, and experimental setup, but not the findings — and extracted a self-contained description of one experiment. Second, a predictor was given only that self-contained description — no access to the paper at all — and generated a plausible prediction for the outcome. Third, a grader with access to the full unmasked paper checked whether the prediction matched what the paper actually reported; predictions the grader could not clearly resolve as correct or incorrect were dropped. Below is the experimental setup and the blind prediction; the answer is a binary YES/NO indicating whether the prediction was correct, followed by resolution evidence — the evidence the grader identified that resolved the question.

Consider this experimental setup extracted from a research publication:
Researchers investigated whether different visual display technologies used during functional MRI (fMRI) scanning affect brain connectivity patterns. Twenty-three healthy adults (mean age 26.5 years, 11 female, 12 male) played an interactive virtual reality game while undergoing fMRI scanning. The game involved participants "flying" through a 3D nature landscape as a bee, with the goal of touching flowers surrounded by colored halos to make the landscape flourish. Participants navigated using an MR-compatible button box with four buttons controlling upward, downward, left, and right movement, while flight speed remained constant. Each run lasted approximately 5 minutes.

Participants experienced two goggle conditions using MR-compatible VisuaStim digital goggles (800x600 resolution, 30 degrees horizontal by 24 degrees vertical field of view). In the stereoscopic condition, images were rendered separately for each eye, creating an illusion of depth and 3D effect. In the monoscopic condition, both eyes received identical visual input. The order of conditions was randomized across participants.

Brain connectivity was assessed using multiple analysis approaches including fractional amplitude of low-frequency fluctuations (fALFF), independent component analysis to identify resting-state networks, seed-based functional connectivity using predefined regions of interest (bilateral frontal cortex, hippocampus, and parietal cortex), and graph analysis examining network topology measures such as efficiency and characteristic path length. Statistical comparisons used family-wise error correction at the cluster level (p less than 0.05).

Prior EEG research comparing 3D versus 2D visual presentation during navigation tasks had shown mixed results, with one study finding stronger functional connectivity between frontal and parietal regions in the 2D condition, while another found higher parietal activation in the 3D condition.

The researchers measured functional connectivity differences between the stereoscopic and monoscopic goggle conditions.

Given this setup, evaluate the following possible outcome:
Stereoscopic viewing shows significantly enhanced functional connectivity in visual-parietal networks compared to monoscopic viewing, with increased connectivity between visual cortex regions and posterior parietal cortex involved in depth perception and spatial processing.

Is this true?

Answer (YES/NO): NO